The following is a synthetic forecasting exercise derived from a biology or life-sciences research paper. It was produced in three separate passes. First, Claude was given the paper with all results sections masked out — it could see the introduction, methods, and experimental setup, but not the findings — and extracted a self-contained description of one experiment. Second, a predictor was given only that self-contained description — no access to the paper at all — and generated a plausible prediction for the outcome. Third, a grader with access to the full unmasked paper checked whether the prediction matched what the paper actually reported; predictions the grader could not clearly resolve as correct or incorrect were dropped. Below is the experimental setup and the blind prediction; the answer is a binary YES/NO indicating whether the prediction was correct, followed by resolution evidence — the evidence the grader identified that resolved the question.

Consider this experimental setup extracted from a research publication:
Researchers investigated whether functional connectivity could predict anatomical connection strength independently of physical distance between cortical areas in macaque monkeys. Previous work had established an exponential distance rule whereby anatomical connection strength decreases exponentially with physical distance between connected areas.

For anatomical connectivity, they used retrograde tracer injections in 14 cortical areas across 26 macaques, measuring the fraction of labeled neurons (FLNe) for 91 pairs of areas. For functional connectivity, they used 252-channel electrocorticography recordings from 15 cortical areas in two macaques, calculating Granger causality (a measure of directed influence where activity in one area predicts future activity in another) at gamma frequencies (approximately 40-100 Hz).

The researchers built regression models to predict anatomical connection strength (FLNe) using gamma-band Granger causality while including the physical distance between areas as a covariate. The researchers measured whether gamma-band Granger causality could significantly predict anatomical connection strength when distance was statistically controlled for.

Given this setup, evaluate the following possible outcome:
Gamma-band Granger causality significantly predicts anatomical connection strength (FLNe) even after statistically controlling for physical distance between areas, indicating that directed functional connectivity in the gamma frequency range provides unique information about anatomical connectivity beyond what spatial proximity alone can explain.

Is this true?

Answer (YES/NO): YES